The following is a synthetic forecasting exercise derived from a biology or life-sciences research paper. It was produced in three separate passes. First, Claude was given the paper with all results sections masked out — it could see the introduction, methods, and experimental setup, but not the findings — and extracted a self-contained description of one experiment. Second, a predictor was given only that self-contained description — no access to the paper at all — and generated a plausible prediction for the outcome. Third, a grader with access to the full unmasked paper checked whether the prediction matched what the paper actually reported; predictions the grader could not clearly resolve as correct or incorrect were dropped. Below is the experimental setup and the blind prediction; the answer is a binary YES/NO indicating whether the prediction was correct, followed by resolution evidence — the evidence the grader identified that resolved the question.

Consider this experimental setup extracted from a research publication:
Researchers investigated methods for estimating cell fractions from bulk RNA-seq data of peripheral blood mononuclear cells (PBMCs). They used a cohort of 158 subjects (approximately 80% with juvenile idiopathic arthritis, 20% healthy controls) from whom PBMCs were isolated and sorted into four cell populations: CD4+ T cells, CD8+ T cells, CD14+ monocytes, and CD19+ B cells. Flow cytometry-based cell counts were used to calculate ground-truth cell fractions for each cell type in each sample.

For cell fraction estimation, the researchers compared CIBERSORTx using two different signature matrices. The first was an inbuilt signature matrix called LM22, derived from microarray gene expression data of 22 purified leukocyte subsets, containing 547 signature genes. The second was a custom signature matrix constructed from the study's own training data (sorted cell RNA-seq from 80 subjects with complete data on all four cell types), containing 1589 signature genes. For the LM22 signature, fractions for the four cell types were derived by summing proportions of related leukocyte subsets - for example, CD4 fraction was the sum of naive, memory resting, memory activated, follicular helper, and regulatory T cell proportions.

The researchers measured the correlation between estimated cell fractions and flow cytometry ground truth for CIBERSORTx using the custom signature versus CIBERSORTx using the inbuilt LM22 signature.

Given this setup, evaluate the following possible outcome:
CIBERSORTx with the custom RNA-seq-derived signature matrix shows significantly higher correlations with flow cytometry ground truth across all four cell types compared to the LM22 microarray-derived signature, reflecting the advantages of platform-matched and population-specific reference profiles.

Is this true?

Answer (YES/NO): NO